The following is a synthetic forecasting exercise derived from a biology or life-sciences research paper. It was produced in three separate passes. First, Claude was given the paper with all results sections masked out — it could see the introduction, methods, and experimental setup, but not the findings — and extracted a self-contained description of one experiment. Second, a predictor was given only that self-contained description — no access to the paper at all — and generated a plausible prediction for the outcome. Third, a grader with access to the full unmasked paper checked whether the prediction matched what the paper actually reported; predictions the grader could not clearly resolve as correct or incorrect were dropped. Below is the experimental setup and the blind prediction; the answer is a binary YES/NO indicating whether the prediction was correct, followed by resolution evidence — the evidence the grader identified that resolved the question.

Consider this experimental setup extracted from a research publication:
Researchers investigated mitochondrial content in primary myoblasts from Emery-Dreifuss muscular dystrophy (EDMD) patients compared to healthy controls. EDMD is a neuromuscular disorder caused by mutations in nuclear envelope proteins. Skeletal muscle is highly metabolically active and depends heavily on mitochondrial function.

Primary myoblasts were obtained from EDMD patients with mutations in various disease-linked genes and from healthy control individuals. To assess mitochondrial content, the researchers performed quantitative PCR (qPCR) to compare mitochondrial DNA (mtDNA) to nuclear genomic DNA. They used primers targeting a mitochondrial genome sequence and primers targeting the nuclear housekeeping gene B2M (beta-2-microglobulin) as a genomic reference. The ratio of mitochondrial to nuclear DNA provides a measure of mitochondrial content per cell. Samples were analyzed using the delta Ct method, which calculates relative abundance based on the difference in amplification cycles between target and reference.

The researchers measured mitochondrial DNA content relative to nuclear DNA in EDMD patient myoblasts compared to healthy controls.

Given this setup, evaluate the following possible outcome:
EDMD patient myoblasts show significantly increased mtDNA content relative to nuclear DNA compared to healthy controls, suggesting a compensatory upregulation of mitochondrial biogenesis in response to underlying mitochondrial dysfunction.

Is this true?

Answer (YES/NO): NO